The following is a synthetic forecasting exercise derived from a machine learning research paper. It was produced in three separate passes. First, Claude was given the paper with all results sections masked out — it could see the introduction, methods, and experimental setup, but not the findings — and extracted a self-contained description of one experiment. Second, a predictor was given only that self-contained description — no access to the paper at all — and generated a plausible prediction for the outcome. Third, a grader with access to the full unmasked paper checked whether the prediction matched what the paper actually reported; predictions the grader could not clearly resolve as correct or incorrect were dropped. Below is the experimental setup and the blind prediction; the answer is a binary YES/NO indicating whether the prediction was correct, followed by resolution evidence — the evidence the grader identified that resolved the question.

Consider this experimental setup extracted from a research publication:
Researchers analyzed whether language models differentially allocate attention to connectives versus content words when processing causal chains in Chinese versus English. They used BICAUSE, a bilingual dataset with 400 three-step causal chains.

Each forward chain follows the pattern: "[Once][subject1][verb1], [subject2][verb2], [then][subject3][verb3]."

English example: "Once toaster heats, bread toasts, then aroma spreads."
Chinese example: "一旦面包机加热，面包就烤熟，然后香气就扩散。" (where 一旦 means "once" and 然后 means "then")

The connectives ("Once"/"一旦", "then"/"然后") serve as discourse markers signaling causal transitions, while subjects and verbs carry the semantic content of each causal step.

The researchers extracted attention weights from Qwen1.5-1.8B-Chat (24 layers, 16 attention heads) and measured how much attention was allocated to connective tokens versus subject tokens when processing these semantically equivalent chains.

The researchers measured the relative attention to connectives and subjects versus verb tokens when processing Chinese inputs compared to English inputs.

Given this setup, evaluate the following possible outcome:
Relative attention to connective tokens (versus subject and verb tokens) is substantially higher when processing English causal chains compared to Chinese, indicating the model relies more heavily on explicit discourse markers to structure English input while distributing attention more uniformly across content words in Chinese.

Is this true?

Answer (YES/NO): NO